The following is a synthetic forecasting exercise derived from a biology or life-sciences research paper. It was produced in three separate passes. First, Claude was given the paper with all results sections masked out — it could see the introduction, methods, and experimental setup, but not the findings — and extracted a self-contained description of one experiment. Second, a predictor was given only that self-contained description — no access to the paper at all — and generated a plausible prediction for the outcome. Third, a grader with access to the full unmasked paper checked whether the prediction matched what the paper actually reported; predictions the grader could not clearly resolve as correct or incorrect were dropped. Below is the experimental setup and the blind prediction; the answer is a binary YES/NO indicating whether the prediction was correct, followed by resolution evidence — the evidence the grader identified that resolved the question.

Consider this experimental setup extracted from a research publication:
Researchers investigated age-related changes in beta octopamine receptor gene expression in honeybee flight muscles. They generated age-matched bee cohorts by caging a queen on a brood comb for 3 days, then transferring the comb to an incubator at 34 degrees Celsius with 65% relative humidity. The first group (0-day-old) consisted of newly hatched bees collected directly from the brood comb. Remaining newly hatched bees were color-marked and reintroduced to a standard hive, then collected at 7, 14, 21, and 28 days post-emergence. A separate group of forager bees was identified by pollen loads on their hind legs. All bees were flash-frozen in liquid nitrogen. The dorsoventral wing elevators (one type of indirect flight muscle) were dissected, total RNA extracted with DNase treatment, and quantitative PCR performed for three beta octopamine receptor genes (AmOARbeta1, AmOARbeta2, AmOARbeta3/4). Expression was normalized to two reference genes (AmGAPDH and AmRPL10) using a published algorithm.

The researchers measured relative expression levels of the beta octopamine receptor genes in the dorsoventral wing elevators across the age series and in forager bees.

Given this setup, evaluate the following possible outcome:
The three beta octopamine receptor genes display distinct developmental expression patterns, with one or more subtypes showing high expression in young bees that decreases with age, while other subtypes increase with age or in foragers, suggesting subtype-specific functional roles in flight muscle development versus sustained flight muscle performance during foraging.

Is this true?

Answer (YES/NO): NO